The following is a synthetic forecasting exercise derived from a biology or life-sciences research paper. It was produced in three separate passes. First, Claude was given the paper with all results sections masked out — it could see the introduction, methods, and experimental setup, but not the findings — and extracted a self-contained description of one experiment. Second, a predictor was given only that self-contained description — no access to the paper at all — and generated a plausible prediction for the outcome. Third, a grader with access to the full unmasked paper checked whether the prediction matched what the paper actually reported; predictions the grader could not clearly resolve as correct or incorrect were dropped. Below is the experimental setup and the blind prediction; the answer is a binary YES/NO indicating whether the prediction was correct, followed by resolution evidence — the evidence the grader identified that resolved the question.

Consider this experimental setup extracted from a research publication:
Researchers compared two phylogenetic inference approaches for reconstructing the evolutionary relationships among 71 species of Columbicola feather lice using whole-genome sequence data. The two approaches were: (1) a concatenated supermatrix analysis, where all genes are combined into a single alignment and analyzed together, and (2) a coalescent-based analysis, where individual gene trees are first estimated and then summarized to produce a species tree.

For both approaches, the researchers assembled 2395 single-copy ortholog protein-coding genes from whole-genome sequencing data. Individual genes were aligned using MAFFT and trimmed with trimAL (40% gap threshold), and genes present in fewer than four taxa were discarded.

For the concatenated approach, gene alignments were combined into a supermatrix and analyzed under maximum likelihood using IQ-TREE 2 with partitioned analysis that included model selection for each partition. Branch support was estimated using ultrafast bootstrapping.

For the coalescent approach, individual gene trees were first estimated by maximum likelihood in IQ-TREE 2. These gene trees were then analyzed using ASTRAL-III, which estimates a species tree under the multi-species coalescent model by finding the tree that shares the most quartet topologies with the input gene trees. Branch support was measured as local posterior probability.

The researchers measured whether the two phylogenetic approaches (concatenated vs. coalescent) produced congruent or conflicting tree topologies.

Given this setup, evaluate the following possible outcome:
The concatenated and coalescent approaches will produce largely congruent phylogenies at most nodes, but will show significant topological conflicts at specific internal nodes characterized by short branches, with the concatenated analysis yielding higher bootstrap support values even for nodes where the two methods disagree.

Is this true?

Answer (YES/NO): NO